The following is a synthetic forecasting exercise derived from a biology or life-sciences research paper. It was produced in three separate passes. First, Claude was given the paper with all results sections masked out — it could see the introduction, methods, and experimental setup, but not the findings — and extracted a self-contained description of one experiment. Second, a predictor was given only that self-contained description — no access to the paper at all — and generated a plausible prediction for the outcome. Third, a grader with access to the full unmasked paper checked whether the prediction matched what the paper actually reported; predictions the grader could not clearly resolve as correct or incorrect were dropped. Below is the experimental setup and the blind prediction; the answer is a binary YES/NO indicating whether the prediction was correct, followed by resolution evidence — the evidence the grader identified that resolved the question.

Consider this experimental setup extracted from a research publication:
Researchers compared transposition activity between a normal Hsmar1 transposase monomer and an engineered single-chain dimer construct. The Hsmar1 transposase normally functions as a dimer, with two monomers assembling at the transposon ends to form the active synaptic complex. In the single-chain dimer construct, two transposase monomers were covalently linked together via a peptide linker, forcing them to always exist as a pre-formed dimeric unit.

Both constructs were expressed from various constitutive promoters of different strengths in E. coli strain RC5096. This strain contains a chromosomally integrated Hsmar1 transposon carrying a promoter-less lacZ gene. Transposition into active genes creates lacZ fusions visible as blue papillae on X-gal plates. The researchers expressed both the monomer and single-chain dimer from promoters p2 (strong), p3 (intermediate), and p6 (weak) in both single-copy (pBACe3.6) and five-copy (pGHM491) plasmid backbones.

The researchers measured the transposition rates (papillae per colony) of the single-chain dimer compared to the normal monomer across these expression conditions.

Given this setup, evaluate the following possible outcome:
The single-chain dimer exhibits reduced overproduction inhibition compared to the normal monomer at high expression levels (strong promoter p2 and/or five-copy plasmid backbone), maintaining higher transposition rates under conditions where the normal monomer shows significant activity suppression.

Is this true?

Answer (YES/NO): NO